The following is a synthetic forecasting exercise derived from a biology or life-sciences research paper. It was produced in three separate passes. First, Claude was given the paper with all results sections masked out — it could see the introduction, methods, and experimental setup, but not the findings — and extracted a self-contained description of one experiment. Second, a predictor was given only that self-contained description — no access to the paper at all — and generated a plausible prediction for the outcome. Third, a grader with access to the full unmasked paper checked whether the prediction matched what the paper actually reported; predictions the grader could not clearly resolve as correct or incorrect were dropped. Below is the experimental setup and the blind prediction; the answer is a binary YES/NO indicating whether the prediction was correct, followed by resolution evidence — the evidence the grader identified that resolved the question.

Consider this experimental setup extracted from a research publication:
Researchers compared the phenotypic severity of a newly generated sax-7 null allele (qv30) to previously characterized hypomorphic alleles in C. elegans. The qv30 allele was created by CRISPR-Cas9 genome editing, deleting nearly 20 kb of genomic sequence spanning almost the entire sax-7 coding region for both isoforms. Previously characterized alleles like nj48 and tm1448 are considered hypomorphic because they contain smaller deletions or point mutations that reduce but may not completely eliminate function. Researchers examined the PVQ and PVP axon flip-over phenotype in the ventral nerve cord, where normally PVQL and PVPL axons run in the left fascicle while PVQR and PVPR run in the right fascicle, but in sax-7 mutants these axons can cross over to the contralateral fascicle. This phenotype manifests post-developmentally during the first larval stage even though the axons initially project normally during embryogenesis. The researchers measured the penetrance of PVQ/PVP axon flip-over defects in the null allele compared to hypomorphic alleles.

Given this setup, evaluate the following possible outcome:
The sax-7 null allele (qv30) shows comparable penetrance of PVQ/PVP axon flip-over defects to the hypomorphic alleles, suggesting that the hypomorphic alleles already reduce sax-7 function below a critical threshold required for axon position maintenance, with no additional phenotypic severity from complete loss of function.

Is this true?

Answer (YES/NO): YES